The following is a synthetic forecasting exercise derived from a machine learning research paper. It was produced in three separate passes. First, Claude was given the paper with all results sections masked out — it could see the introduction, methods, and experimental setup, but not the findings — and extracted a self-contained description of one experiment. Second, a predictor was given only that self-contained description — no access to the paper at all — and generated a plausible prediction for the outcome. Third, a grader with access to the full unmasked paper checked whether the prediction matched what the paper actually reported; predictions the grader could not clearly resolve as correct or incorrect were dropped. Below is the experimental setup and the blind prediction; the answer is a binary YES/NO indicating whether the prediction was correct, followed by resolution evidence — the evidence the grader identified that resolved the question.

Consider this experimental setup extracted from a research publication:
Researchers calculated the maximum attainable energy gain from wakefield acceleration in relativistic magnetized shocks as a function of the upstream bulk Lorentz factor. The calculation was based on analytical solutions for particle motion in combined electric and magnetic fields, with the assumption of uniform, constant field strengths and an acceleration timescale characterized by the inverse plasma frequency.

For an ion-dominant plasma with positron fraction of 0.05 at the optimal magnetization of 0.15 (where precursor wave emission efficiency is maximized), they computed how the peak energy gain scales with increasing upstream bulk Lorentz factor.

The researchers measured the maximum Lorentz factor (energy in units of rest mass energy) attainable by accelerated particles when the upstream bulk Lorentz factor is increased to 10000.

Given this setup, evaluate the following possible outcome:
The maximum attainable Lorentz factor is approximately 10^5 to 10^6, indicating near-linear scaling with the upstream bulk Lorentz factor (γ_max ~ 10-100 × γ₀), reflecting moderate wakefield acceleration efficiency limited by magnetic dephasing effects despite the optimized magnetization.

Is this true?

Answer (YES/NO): YES